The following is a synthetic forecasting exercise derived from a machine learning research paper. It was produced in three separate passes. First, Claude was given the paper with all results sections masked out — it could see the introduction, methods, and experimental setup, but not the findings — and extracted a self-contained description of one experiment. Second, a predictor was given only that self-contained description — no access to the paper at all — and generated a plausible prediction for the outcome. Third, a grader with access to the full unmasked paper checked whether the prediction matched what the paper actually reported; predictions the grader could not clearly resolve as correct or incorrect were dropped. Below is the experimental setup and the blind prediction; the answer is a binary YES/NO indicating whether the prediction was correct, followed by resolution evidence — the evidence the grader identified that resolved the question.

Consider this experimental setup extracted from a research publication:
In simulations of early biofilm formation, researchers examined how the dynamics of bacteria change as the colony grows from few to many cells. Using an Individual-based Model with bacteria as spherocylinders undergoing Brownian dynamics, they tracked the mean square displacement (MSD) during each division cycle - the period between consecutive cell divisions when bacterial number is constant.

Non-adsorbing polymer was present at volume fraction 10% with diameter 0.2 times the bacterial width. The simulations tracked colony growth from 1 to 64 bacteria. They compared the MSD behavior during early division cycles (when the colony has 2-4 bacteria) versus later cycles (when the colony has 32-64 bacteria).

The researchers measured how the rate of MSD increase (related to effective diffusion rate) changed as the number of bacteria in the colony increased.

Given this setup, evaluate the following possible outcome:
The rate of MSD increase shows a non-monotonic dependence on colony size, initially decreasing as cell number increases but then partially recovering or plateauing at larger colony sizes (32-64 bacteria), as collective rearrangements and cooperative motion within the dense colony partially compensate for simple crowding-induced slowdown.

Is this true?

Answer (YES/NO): NO